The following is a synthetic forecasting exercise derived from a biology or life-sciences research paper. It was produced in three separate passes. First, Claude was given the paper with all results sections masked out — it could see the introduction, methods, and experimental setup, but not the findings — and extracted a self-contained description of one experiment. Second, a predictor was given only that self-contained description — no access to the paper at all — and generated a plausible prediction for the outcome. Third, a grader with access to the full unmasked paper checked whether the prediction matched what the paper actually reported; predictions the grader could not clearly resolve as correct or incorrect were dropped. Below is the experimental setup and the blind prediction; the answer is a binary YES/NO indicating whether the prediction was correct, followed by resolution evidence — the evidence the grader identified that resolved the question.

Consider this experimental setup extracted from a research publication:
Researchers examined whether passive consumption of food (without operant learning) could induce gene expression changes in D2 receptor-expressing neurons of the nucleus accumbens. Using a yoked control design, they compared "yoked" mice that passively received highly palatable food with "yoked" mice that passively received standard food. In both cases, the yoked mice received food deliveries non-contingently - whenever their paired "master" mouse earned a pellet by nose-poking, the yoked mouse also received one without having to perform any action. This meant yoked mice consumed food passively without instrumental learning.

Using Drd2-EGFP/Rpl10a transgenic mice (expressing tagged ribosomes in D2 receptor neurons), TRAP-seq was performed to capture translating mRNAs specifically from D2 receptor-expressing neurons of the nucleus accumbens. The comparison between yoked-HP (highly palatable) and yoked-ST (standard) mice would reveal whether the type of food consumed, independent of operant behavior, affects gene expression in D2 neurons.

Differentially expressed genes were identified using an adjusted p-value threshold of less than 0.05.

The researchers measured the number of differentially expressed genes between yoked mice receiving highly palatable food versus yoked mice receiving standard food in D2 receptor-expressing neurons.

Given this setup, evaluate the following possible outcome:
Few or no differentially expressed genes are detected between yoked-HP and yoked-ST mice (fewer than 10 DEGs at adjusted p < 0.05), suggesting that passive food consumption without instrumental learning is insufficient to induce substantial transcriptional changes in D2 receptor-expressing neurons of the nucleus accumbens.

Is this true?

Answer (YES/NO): YES